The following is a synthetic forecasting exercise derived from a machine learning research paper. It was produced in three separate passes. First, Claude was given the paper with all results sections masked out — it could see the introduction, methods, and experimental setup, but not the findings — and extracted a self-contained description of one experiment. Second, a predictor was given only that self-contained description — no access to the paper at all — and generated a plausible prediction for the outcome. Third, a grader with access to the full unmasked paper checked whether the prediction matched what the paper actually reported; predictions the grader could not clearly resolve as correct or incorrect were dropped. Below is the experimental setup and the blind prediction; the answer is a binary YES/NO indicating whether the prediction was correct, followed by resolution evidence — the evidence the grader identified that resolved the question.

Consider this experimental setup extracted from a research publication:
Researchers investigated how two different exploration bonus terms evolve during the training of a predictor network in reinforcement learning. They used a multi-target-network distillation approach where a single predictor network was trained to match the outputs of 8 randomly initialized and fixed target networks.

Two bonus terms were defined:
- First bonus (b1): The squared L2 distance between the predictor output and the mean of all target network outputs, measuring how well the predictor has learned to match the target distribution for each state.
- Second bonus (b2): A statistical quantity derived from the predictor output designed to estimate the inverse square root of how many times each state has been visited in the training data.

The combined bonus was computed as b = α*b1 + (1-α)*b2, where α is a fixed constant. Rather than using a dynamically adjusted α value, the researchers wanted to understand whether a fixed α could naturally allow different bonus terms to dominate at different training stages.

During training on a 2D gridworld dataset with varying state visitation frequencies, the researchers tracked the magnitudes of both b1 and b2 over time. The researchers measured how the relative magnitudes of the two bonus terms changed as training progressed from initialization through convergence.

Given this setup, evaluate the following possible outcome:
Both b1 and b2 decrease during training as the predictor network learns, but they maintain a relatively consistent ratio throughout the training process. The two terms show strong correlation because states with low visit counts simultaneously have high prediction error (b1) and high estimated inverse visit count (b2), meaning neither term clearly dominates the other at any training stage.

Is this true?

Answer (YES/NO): NO